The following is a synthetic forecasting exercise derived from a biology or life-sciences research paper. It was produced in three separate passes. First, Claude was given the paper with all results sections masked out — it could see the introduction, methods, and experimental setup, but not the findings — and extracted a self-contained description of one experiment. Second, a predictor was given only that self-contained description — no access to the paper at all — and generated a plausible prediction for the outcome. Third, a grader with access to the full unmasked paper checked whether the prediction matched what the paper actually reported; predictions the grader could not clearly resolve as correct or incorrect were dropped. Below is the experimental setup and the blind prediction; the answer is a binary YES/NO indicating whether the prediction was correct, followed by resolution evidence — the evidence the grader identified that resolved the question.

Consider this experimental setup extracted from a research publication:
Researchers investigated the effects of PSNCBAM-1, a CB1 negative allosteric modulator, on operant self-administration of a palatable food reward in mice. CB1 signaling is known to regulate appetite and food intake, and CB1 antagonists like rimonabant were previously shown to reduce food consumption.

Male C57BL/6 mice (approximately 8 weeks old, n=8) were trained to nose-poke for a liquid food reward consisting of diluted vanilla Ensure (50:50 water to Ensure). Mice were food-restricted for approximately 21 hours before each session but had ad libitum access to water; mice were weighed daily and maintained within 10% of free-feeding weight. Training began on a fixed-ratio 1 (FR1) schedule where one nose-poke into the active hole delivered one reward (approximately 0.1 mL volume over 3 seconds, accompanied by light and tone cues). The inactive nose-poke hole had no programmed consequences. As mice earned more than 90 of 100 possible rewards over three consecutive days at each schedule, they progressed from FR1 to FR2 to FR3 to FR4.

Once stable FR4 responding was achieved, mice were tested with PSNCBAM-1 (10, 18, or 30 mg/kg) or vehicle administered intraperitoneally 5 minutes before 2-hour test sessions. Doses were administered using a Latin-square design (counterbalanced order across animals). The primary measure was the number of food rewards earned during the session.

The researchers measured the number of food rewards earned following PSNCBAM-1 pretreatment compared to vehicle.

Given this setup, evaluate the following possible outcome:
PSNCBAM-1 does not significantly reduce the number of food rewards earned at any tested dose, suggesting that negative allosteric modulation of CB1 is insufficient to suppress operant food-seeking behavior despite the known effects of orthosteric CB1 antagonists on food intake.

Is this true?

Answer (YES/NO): NO